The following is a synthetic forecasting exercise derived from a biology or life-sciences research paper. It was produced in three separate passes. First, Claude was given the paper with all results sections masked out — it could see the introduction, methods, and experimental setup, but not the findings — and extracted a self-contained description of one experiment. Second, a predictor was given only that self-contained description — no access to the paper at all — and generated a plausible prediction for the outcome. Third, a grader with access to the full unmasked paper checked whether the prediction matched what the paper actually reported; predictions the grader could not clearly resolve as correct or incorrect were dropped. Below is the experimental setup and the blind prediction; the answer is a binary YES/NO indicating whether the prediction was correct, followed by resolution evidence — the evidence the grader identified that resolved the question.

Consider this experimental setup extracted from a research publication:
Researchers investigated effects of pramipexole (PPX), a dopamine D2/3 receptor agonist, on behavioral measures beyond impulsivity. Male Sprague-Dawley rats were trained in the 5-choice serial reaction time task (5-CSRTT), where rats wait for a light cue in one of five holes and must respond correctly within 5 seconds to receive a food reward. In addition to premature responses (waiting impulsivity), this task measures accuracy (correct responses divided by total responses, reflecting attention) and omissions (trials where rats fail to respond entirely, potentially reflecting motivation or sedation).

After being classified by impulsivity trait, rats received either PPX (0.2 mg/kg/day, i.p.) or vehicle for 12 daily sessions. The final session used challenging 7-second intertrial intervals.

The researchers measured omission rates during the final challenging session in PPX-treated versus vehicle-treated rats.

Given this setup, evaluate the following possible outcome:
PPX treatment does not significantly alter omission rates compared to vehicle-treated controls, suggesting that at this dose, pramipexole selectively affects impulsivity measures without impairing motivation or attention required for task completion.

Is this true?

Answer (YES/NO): NO